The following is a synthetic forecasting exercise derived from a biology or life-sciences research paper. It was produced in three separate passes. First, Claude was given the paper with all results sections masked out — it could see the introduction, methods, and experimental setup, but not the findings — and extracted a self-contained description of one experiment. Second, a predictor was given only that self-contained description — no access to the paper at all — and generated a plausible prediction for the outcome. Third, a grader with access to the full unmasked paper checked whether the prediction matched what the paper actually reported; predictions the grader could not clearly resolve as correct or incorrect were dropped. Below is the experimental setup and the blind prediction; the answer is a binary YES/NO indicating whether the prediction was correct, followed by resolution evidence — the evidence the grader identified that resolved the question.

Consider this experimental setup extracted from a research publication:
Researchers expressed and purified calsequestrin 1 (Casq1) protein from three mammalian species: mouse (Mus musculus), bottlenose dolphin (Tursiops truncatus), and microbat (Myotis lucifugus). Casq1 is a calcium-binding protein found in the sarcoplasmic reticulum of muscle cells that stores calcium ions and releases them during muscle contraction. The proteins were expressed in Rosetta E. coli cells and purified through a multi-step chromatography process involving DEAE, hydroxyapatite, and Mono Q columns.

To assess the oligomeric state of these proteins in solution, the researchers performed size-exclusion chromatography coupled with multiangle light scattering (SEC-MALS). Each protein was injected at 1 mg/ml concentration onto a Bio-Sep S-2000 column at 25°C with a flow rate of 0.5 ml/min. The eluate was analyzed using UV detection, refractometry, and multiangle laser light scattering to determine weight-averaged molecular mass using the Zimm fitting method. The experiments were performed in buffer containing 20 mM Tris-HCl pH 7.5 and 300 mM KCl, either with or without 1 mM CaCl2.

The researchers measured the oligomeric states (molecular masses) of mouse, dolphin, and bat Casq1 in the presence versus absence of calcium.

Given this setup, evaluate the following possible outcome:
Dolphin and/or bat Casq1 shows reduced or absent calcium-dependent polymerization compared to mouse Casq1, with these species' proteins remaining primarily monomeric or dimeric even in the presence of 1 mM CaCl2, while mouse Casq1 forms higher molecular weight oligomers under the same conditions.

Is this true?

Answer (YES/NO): NO